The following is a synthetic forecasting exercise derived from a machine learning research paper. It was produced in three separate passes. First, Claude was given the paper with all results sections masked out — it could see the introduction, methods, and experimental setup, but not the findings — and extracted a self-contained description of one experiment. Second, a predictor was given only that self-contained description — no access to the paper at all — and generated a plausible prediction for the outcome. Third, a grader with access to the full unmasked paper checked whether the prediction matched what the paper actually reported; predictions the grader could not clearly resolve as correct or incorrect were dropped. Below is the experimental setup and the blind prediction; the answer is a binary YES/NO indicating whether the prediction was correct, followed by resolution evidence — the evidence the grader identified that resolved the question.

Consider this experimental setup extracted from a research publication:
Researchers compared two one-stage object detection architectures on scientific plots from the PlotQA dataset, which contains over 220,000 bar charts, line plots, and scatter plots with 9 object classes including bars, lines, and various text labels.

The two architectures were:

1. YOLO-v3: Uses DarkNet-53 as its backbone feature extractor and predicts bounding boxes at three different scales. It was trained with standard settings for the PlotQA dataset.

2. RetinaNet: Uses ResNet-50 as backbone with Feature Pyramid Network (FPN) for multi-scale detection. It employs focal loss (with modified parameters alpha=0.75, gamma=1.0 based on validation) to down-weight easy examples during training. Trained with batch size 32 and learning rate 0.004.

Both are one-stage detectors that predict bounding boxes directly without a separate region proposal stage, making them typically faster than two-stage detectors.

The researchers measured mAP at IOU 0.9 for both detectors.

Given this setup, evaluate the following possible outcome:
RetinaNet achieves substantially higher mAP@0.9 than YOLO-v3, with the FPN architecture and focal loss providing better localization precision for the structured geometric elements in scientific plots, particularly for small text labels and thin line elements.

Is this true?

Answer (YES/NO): YES